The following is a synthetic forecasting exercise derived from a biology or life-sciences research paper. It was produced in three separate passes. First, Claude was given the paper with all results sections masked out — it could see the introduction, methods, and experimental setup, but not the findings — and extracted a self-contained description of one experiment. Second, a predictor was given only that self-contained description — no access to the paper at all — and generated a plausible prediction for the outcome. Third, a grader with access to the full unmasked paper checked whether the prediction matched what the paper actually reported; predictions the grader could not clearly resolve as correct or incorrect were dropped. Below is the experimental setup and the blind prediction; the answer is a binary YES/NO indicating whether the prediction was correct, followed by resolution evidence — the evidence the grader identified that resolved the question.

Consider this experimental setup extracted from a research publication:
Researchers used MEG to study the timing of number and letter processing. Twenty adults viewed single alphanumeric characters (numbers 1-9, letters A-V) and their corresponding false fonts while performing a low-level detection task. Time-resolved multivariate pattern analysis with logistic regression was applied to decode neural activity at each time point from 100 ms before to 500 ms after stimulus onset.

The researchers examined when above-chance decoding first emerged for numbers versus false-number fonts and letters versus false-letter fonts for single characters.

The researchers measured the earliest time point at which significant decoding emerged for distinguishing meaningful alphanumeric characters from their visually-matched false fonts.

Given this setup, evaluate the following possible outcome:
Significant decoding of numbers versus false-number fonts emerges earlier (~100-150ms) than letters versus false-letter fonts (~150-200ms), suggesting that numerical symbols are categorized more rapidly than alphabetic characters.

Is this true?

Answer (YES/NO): NO